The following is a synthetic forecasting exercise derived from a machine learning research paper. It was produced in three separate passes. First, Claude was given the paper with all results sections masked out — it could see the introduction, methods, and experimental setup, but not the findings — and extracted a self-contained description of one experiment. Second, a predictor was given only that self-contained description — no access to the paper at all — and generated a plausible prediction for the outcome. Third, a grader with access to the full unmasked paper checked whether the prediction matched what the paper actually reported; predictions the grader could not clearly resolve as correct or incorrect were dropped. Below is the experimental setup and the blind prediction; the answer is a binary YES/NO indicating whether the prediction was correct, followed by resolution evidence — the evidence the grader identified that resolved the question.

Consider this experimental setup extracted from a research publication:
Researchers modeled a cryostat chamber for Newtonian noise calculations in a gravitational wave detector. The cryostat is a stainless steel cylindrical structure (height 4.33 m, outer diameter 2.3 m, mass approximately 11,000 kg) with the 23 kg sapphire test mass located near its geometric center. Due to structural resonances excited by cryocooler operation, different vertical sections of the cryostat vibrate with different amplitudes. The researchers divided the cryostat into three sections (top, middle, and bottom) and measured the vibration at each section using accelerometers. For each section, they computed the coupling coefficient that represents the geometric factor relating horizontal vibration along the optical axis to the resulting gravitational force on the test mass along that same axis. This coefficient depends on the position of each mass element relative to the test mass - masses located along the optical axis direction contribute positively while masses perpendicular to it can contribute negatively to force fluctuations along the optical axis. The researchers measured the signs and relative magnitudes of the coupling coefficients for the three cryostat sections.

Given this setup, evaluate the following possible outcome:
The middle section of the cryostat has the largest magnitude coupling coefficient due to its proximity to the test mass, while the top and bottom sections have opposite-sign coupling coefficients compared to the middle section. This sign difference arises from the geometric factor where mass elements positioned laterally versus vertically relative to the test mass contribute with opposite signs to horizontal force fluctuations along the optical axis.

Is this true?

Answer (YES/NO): NO